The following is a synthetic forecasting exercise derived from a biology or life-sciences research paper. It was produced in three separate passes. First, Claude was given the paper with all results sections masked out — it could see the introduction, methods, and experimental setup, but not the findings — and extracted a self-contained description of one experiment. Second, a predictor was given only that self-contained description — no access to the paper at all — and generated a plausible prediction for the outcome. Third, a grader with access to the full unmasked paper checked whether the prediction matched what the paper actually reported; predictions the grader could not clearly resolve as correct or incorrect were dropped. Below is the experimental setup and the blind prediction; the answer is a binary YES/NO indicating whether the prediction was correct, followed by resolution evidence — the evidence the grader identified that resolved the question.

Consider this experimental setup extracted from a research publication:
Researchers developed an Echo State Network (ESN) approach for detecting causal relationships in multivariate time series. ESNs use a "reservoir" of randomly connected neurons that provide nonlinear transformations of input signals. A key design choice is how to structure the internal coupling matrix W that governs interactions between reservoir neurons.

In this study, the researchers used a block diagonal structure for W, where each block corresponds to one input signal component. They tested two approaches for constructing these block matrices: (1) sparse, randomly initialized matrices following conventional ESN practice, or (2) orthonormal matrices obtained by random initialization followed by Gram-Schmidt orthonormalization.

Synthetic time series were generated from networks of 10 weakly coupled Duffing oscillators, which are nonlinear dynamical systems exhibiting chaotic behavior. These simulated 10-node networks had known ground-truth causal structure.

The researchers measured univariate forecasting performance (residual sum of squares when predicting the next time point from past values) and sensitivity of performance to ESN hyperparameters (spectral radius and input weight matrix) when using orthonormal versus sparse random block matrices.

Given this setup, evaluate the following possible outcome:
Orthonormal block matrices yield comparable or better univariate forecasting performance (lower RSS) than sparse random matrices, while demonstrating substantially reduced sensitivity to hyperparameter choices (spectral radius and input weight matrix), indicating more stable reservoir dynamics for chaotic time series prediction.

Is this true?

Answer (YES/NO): YES